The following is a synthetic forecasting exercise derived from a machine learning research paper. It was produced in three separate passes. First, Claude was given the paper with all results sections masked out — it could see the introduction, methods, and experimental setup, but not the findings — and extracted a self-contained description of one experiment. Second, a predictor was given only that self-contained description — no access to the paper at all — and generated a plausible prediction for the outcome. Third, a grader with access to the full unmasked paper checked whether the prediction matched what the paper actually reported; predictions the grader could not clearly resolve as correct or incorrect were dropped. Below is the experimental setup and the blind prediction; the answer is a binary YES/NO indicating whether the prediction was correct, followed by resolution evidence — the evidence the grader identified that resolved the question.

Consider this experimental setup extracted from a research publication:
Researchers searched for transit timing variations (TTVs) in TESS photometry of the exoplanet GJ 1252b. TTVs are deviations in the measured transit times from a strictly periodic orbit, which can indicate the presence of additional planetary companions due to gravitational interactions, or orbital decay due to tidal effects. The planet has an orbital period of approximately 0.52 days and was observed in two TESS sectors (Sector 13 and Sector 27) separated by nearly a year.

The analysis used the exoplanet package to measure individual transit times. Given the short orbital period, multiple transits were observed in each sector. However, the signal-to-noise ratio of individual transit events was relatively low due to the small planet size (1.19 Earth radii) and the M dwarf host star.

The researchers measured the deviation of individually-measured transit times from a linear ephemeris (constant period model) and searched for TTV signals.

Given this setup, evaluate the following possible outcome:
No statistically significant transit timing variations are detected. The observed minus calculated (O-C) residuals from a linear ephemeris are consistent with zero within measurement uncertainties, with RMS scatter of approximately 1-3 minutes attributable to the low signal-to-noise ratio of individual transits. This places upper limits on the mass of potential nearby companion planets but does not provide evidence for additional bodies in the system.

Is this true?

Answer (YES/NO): NO